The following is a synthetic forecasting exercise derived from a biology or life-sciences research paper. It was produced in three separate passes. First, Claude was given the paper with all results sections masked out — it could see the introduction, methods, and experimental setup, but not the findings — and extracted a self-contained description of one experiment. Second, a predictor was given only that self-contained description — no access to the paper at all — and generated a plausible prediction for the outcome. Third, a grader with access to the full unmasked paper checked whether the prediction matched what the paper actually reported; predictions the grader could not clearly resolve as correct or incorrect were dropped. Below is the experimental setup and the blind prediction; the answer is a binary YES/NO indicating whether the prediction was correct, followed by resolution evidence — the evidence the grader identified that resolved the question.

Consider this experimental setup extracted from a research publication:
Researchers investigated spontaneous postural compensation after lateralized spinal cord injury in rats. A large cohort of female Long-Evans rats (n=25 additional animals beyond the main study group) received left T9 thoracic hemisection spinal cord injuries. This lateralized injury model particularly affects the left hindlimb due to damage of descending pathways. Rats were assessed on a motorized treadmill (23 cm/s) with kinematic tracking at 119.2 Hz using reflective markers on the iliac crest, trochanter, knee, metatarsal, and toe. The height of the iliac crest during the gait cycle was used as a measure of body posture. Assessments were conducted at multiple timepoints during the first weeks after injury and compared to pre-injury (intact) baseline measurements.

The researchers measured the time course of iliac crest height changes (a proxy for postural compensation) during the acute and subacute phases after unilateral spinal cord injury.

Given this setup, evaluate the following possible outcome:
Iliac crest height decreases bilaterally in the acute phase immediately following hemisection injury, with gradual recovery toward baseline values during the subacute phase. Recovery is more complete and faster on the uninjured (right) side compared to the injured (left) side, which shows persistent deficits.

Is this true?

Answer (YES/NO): NO